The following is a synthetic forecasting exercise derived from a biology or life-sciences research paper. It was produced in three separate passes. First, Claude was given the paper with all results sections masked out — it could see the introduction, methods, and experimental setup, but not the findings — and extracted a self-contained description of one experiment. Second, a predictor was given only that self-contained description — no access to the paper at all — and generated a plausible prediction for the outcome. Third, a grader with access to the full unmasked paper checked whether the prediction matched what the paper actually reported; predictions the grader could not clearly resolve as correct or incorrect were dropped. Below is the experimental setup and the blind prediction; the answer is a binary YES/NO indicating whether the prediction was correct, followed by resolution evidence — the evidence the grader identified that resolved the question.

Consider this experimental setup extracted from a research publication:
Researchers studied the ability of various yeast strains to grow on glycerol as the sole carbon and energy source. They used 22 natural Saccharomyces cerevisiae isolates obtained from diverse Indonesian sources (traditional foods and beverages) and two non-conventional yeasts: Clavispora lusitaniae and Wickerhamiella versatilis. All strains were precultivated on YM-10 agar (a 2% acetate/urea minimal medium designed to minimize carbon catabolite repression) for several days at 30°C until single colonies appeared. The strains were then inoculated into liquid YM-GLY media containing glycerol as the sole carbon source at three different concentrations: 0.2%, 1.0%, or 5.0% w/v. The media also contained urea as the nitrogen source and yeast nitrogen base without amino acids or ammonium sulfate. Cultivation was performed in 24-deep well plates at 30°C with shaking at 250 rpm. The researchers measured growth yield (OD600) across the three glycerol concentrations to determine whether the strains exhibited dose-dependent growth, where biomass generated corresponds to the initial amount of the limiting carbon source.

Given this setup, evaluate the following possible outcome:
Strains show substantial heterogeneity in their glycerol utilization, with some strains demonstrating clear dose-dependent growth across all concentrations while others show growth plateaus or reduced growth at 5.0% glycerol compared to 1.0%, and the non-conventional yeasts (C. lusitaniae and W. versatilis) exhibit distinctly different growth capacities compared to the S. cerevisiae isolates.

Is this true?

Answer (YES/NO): NO